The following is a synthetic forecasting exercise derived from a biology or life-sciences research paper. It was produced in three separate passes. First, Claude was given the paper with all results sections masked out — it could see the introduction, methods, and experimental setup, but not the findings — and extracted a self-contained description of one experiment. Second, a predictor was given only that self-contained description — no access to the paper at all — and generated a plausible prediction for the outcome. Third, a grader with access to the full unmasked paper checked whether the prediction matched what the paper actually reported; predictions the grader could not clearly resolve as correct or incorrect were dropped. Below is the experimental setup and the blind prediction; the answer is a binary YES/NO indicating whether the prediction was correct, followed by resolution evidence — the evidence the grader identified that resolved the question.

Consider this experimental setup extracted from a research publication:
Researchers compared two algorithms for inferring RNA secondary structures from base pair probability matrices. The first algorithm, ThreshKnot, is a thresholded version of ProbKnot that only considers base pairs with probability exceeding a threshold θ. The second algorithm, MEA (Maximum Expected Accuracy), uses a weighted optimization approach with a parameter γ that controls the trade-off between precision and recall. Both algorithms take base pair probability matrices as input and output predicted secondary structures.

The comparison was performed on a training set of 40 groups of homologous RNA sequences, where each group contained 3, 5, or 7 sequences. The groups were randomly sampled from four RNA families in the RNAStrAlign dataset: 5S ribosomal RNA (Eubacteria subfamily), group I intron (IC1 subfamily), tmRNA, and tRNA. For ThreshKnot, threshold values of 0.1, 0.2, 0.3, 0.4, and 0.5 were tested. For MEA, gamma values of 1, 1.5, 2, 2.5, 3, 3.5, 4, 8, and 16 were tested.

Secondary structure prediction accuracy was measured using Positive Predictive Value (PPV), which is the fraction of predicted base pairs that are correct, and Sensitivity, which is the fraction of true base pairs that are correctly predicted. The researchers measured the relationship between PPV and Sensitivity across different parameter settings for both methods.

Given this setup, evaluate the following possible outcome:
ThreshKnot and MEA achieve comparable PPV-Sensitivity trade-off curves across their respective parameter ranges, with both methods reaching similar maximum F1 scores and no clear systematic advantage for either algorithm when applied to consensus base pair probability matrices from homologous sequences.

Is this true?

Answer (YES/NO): NO